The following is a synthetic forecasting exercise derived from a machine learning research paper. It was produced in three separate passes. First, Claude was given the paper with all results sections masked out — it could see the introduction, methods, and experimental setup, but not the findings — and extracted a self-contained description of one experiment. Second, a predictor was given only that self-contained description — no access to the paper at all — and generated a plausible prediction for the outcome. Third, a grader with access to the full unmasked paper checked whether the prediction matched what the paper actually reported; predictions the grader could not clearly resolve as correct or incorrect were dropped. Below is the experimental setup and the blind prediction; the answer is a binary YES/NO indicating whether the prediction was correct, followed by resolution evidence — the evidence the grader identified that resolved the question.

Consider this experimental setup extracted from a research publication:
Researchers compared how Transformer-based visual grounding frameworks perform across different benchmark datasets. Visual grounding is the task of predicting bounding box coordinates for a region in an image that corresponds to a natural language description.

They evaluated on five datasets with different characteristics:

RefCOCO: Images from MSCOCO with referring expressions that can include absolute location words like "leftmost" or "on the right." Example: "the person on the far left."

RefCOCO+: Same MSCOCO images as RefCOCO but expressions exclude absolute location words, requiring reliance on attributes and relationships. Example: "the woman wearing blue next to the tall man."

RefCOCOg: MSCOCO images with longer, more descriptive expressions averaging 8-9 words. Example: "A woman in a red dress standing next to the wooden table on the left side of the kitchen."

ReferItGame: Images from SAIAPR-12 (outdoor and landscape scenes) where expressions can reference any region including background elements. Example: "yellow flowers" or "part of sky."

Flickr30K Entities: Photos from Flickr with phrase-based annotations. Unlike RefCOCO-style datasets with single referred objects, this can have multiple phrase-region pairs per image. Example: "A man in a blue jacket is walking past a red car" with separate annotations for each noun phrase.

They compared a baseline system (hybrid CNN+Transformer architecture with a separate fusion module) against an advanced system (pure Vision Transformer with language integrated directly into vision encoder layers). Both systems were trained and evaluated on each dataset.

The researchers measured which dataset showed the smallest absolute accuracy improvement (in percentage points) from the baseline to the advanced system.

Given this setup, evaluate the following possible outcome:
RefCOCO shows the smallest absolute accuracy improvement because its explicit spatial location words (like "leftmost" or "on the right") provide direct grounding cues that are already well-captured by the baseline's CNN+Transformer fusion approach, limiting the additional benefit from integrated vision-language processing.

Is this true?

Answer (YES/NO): NO